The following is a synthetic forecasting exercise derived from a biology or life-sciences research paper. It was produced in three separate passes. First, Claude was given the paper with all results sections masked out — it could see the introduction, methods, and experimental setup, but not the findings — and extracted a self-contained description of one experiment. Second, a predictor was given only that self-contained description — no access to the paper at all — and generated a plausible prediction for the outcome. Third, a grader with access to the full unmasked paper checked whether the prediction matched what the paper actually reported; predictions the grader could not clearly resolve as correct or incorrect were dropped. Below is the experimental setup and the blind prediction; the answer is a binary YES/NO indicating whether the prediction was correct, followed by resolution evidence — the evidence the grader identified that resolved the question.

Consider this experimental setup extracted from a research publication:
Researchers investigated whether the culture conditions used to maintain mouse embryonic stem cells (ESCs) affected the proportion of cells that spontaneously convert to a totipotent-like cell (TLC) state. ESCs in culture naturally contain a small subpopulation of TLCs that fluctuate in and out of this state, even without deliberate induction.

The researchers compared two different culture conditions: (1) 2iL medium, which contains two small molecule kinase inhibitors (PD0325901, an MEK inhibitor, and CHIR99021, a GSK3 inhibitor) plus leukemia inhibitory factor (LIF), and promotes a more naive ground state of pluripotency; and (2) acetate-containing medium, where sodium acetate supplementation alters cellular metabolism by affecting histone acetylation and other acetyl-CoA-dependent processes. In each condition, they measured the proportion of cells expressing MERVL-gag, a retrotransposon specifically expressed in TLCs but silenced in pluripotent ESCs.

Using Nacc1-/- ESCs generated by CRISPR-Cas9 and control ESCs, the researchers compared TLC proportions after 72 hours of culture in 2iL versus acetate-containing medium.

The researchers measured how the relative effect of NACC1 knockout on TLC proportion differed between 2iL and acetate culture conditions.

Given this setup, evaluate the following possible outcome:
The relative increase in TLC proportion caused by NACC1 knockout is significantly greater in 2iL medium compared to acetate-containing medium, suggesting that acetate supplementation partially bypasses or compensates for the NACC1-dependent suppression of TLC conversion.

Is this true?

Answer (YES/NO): NO